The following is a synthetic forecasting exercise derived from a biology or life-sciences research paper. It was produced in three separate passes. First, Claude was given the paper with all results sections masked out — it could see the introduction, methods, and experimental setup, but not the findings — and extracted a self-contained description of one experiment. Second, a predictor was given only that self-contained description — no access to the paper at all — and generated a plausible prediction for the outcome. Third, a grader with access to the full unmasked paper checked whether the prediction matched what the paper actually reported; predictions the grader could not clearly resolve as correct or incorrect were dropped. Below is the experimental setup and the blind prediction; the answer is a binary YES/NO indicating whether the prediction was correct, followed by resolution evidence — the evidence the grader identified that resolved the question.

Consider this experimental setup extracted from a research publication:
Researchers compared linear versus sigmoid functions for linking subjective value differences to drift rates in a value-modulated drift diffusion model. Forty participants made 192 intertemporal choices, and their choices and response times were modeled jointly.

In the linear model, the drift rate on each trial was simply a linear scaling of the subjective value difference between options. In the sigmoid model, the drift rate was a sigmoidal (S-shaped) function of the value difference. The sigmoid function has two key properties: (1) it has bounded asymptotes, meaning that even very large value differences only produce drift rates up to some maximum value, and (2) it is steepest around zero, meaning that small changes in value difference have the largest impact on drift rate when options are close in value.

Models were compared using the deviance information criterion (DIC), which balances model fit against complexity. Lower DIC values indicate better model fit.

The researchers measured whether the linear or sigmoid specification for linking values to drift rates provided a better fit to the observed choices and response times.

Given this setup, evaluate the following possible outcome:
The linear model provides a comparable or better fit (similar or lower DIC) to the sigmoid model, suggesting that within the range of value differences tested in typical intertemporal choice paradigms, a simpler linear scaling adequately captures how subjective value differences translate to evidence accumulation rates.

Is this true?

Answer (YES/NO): NO